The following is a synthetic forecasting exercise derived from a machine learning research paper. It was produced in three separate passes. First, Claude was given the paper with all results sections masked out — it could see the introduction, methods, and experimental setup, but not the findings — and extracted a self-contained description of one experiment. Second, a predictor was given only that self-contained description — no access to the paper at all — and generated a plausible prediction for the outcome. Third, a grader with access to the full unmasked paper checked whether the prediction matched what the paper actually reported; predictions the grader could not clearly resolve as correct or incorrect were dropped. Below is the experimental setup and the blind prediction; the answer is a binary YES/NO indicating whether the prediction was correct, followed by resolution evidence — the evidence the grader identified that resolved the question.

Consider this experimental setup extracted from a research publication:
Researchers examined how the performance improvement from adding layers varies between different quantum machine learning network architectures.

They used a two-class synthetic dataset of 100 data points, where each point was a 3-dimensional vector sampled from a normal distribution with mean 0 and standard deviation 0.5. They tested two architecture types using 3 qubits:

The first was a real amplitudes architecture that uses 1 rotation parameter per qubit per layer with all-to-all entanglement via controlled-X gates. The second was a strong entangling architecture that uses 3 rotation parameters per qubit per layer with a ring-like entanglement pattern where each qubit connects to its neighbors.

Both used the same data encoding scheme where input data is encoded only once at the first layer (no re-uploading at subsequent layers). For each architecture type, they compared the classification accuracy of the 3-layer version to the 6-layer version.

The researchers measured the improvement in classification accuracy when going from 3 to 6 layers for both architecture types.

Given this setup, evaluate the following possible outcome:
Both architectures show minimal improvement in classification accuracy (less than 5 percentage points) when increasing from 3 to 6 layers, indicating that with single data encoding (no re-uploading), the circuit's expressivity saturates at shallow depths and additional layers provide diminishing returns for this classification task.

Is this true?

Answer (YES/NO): NO